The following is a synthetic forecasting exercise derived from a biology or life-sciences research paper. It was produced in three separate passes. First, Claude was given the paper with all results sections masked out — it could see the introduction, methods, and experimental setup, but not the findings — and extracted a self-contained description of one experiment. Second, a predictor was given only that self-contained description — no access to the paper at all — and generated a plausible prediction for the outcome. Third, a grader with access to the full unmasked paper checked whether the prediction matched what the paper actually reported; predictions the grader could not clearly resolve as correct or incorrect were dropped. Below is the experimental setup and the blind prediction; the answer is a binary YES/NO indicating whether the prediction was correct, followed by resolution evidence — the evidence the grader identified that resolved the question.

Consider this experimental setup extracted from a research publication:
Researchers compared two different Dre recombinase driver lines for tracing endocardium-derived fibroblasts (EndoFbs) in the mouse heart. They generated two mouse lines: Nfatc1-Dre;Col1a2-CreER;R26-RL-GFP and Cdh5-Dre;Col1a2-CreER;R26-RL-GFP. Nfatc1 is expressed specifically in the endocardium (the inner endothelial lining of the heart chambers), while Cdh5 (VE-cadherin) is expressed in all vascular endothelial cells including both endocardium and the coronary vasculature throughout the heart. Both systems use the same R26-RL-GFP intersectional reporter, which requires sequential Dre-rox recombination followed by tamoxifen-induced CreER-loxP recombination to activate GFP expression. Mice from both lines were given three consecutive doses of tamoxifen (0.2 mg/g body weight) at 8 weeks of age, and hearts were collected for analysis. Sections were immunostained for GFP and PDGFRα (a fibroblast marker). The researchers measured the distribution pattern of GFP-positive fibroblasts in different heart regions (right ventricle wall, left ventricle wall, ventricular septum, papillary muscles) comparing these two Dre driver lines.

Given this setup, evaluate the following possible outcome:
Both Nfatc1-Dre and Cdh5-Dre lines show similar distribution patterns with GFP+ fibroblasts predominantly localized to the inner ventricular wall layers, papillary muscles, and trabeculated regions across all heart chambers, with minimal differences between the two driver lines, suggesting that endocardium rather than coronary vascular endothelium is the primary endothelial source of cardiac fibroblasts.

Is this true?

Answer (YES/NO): NO